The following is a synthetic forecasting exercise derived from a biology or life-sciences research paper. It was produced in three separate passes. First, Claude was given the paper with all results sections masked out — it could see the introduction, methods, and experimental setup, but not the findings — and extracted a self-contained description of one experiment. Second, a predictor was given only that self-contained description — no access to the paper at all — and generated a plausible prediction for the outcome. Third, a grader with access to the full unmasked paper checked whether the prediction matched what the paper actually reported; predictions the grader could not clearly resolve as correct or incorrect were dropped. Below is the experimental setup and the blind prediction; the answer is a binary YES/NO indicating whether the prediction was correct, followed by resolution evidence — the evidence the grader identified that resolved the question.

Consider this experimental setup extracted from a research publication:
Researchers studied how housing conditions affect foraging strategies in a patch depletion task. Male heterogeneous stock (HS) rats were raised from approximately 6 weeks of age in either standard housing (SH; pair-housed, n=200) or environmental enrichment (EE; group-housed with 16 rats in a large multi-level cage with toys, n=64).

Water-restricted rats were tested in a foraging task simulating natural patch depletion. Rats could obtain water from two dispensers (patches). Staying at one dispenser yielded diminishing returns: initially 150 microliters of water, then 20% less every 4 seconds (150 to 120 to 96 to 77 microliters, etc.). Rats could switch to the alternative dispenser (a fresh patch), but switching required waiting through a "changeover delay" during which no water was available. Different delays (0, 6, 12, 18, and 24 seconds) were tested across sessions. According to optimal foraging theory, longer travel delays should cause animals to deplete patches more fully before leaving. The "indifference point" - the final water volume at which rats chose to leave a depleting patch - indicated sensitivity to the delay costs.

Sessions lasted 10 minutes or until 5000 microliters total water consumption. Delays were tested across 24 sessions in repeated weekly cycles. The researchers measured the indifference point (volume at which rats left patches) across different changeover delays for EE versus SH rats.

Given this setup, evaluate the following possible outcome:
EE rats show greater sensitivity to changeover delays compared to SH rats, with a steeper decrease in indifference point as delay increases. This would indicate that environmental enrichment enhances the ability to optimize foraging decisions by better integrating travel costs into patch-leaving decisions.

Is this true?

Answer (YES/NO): YES